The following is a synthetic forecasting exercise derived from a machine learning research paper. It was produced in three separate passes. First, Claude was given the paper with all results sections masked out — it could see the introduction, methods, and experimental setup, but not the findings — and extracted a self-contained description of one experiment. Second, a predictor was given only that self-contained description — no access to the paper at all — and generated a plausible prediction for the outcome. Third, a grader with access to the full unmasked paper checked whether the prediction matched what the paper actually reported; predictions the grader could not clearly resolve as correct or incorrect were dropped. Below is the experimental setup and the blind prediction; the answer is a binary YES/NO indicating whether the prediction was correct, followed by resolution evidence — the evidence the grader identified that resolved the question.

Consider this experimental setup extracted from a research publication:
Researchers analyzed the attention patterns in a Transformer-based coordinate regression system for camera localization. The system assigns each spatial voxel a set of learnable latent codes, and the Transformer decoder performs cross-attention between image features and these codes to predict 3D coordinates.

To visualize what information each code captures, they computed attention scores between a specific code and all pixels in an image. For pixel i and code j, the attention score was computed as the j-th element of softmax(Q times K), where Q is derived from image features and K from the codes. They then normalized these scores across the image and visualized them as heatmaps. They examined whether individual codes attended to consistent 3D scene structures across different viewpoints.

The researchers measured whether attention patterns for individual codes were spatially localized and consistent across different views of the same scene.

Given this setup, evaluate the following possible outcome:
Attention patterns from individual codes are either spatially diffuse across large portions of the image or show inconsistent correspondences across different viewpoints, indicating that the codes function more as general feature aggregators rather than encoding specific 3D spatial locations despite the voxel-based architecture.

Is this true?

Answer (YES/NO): NO